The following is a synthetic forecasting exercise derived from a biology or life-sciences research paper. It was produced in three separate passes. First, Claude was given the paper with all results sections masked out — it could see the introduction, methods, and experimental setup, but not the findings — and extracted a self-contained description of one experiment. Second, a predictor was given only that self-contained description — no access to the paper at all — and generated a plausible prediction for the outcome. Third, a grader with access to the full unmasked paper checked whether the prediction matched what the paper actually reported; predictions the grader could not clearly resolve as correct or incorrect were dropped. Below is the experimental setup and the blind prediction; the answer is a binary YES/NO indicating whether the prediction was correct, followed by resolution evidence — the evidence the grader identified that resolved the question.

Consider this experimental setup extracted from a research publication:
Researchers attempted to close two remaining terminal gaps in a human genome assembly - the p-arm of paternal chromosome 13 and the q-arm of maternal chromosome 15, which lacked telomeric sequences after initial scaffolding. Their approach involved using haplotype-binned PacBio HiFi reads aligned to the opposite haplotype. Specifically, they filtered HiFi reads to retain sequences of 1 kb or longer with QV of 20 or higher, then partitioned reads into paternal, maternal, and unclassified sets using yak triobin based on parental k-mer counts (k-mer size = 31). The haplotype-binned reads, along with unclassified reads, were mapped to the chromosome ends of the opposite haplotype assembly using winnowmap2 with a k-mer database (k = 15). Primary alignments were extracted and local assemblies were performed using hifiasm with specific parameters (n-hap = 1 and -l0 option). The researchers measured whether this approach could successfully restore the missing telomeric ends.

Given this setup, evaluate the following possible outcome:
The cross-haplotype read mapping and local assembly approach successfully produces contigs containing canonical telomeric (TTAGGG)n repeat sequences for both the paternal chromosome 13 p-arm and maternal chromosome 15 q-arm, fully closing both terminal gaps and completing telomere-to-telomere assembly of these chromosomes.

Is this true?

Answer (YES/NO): YES